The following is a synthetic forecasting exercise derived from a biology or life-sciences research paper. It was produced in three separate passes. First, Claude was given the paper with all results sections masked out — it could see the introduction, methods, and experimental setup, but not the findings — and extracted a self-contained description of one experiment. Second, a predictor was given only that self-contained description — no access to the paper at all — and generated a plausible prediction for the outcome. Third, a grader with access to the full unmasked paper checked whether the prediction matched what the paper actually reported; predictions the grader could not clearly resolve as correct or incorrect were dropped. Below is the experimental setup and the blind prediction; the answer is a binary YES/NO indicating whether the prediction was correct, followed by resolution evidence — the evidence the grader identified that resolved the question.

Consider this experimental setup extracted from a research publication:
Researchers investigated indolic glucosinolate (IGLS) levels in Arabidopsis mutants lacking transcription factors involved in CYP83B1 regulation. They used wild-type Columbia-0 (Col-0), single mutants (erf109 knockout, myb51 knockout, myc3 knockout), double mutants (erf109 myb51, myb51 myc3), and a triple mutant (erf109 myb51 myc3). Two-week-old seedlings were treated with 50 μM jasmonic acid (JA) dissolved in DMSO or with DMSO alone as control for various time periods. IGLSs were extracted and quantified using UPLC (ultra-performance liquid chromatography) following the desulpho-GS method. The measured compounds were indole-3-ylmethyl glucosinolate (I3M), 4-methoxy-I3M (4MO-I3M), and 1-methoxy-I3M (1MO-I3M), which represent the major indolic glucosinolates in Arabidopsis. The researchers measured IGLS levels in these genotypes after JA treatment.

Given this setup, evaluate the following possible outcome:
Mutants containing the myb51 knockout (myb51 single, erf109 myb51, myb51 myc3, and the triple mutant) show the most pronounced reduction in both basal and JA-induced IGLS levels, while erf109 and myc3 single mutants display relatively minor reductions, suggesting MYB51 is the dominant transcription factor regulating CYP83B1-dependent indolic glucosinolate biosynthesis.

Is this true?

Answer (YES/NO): NO